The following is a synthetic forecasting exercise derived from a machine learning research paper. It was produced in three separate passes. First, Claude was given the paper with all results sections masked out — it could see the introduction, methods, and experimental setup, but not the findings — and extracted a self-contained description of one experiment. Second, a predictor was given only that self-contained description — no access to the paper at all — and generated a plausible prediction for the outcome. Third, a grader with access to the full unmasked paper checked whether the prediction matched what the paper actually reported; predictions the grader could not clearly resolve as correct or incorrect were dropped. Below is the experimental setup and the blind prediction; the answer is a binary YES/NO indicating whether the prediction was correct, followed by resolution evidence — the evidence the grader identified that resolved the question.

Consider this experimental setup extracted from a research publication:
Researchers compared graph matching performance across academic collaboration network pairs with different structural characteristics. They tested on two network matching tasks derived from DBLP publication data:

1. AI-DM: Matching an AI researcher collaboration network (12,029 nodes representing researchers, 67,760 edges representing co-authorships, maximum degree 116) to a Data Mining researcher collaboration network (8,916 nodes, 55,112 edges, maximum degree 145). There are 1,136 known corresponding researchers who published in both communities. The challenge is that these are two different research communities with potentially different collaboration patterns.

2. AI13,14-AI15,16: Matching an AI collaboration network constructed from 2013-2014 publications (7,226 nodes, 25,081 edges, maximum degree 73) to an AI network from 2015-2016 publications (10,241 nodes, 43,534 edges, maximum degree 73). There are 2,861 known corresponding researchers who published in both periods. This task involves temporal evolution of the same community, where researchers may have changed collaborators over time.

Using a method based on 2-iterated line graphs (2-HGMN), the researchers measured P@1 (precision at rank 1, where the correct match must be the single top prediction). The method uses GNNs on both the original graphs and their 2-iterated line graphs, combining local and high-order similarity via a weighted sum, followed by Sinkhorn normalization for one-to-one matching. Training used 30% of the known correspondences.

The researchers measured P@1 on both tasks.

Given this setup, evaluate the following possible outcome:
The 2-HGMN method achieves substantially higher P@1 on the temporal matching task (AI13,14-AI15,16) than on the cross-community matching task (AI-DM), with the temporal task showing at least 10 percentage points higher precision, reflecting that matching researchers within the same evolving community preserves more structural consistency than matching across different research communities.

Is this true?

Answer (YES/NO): NO